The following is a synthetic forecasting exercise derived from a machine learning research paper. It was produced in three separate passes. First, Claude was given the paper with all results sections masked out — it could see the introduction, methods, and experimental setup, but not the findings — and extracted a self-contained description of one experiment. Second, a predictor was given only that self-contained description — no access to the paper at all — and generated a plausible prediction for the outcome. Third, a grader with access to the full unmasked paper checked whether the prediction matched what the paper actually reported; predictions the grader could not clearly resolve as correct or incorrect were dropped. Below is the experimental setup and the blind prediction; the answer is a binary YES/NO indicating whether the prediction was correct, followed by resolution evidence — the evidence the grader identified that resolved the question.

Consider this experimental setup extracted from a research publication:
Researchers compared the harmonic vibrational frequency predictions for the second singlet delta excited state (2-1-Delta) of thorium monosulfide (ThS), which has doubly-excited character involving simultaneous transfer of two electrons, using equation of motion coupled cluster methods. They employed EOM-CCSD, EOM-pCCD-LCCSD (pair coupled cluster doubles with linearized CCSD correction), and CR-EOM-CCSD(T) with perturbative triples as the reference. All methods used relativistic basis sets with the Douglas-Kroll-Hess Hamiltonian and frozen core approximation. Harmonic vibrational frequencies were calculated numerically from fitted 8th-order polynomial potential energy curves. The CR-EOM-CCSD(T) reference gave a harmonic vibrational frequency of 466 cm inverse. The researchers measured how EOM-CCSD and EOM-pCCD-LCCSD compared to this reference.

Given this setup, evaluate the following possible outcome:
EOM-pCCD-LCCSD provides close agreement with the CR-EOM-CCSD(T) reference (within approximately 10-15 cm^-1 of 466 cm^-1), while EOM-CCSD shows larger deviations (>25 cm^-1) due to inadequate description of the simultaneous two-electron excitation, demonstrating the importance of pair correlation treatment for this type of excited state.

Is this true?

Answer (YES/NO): NO